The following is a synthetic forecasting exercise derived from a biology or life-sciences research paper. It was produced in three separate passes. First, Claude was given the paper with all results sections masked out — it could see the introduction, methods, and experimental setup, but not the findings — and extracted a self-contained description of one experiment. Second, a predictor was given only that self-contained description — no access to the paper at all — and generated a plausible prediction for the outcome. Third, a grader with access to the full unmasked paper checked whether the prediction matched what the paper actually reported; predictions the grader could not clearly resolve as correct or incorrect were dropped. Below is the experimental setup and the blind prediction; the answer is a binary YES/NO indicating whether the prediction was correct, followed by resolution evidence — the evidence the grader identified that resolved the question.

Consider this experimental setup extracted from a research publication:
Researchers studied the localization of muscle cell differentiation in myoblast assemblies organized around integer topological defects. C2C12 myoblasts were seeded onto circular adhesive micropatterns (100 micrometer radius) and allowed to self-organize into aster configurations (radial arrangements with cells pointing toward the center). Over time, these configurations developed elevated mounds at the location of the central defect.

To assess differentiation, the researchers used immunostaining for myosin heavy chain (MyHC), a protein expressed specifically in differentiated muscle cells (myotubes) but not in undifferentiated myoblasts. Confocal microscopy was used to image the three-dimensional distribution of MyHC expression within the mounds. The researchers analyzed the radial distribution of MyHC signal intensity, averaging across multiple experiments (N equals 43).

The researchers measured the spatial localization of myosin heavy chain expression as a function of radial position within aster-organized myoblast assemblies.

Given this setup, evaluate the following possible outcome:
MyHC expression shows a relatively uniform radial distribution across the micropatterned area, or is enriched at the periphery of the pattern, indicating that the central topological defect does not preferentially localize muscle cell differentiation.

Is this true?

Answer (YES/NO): NO